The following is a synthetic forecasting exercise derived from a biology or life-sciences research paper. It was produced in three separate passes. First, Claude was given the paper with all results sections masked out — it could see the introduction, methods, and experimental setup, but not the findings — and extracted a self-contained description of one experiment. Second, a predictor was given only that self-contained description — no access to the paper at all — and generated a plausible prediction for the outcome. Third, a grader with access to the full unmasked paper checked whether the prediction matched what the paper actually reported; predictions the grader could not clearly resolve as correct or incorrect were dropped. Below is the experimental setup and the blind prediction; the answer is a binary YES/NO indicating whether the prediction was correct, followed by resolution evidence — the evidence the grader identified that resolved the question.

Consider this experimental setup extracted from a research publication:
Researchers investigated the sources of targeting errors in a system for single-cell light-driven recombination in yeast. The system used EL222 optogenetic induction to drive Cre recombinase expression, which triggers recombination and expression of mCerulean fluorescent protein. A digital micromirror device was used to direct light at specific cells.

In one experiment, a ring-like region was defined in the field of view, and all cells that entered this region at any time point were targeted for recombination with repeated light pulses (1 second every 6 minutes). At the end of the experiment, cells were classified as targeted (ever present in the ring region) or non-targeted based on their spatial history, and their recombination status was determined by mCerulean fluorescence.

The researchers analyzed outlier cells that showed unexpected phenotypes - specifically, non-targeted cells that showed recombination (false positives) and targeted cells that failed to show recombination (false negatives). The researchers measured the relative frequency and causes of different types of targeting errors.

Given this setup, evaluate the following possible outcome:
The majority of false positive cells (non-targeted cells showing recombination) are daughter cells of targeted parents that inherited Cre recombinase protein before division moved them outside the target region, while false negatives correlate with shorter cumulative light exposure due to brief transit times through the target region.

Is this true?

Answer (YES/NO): NO